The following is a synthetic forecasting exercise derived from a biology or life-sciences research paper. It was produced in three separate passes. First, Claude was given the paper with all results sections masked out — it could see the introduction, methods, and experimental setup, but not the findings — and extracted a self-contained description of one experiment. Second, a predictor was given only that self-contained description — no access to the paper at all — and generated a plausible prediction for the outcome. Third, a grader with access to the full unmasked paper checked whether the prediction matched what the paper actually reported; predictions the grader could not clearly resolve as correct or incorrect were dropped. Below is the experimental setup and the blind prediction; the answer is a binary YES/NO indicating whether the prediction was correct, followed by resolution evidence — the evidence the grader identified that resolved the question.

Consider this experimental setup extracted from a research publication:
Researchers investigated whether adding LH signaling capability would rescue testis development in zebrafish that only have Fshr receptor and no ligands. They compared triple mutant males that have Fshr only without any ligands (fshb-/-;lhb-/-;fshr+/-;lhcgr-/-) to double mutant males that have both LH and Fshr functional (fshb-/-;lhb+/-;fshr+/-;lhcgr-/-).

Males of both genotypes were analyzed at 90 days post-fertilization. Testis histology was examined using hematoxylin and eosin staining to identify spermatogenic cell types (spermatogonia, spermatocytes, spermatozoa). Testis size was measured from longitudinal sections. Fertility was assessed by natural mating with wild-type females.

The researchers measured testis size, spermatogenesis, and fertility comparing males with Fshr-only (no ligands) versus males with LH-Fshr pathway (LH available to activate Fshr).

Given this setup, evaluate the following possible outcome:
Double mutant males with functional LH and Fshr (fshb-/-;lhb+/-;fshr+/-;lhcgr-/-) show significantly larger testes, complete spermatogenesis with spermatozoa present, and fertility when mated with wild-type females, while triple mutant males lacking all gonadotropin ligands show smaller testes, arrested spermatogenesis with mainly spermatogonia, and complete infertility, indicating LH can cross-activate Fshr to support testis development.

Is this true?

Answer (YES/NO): NO